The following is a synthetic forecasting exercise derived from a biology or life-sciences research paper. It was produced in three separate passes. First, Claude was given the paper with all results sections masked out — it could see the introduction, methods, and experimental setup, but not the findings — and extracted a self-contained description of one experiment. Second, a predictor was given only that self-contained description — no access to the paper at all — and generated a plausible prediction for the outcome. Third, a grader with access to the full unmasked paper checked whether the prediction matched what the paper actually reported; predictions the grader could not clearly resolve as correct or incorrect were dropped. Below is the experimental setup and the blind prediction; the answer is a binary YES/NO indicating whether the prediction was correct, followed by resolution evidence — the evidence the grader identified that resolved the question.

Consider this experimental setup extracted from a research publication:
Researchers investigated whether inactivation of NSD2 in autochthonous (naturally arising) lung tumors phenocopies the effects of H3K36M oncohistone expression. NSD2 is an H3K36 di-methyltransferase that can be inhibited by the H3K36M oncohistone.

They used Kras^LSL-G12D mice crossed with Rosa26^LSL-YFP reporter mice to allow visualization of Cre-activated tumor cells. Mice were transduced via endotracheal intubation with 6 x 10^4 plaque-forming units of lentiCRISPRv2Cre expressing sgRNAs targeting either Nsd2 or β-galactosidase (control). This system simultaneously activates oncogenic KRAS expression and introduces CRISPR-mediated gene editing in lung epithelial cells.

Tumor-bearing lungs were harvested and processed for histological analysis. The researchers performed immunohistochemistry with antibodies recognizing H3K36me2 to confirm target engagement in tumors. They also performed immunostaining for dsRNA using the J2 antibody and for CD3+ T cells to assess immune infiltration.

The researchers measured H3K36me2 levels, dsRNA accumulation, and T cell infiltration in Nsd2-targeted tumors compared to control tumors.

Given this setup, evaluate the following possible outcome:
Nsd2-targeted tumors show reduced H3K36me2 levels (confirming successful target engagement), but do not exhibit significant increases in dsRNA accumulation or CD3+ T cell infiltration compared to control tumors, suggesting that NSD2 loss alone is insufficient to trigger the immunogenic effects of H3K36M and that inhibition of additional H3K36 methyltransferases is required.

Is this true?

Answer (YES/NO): NO